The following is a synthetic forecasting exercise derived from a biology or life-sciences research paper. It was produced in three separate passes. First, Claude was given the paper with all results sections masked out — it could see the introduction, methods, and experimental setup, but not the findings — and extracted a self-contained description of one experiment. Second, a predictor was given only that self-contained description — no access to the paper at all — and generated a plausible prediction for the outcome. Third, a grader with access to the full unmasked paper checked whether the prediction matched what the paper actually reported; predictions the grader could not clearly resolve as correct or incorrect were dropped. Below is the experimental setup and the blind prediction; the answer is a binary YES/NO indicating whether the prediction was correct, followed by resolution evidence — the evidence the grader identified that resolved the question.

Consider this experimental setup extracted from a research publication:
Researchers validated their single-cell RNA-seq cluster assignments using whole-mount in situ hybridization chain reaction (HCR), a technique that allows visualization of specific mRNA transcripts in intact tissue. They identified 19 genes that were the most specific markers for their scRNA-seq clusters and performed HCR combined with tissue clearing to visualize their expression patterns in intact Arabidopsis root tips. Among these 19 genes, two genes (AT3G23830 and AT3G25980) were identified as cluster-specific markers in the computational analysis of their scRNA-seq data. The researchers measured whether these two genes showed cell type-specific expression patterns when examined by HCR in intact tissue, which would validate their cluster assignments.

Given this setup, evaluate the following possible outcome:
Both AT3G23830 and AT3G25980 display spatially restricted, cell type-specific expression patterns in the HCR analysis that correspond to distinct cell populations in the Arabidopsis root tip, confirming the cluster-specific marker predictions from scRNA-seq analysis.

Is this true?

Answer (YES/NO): NO